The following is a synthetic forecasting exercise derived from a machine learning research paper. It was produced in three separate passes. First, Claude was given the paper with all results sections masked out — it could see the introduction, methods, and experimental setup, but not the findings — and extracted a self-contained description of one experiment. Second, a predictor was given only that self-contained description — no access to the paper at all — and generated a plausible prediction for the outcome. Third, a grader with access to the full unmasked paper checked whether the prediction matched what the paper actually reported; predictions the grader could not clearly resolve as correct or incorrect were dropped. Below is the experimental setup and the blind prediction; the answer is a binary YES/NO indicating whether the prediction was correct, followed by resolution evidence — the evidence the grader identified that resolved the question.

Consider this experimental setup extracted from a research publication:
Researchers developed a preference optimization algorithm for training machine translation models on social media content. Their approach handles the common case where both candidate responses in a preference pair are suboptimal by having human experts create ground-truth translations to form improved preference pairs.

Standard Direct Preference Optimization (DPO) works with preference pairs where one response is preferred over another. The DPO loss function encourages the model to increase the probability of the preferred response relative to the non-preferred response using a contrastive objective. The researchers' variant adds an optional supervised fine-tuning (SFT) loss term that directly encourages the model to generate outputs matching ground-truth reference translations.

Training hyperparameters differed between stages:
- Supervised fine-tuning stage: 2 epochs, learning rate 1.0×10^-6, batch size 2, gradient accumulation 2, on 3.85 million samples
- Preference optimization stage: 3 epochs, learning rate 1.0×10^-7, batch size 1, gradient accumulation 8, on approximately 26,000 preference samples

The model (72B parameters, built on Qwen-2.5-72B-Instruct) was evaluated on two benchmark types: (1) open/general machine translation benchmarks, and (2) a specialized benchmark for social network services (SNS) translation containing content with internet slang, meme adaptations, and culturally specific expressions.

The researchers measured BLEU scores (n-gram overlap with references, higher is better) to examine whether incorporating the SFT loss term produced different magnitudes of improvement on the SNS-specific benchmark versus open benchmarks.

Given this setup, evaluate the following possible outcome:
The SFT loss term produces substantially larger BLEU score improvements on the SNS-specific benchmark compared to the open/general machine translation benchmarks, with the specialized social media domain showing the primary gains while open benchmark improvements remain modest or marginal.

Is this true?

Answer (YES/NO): NO